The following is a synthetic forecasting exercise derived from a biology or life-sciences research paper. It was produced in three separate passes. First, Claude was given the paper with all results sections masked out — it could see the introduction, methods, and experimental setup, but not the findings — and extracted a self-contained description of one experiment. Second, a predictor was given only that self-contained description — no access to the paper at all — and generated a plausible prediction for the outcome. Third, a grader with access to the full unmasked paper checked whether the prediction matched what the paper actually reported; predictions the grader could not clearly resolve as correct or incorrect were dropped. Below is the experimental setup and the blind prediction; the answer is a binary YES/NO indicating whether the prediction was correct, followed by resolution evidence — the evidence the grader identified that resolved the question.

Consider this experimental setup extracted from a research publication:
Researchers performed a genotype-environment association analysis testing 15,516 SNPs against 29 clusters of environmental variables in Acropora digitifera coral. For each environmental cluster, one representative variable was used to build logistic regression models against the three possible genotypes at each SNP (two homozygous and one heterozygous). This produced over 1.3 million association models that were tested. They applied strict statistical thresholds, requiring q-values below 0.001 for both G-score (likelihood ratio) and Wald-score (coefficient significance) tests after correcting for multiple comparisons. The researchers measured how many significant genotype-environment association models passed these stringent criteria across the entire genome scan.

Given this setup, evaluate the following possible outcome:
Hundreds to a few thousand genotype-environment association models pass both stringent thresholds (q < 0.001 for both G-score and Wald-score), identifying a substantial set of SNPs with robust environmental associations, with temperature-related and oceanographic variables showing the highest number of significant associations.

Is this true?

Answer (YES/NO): NO